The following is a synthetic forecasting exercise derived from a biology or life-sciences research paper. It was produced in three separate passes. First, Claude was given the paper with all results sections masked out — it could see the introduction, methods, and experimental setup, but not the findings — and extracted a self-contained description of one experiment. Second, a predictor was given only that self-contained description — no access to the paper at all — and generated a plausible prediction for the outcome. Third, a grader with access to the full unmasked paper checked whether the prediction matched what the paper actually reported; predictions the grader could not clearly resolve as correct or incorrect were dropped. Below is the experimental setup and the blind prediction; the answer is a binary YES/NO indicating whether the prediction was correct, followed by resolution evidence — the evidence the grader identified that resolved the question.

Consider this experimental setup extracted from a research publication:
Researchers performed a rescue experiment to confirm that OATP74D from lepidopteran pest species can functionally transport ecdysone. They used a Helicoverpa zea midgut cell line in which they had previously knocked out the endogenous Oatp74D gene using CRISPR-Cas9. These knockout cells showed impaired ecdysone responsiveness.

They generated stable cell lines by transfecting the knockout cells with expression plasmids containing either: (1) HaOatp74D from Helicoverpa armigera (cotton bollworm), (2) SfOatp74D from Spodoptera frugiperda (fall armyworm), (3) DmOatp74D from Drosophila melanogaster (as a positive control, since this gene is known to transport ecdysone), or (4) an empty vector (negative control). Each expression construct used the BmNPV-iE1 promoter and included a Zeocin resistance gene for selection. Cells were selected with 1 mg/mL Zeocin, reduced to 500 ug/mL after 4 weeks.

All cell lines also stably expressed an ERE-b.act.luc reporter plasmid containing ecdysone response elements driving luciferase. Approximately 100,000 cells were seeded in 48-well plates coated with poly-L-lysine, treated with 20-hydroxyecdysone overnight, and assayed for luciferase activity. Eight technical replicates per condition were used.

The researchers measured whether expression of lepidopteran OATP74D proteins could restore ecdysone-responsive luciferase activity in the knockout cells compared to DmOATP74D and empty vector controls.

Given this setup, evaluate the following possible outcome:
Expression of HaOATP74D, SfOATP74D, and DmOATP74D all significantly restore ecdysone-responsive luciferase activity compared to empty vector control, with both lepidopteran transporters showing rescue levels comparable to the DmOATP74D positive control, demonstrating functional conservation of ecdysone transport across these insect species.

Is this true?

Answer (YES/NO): NO